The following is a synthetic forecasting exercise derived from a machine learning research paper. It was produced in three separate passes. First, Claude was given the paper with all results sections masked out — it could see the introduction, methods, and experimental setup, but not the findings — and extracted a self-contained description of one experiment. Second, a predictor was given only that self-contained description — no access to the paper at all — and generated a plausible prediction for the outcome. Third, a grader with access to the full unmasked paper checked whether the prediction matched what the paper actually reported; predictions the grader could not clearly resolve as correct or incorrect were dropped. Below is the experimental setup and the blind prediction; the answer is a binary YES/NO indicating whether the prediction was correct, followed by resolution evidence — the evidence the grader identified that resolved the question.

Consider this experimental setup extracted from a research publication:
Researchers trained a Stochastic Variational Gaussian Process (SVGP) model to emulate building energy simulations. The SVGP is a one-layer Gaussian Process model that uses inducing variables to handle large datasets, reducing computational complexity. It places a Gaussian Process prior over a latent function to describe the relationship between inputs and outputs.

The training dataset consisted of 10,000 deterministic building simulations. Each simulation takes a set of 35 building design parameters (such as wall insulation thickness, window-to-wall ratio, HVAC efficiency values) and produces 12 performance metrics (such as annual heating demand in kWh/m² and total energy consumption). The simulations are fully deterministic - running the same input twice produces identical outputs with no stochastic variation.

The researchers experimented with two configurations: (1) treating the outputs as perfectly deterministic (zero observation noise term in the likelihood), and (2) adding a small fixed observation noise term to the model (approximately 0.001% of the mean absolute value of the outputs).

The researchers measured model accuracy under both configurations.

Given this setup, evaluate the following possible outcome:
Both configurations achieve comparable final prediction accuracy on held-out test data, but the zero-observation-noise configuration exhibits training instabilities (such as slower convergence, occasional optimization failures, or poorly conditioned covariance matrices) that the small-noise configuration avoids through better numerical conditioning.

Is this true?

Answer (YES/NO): NO